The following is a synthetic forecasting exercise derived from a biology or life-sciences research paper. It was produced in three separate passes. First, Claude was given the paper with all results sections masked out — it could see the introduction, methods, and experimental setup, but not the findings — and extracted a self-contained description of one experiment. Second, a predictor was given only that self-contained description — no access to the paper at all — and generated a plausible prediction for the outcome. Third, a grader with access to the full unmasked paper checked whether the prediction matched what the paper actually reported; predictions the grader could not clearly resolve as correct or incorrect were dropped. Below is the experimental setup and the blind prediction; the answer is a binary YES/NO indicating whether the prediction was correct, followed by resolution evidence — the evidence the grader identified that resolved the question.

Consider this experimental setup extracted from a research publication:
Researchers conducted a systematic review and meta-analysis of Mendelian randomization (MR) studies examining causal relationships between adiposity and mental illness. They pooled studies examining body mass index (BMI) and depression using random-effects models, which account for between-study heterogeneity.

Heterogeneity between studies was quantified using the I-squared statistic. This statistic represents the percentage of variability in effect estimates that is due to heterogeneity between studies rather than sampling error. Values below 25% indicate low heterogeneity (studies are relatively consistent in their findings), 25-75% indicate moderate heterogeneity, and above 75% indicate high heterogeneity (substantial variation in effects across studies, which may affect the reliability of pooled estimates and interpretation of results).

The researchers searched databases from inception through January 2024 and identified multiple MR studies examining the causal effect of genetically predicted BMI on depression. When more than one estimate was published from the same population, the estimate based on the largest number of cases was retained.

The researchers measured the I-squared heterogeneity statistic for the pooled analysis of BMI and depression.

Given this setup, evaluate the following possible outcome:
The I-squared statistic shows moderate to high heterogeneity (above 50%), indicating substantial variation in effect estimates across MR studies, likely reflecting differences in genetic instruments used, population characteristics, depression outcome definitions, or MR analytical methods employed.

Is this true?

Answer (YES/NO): YES